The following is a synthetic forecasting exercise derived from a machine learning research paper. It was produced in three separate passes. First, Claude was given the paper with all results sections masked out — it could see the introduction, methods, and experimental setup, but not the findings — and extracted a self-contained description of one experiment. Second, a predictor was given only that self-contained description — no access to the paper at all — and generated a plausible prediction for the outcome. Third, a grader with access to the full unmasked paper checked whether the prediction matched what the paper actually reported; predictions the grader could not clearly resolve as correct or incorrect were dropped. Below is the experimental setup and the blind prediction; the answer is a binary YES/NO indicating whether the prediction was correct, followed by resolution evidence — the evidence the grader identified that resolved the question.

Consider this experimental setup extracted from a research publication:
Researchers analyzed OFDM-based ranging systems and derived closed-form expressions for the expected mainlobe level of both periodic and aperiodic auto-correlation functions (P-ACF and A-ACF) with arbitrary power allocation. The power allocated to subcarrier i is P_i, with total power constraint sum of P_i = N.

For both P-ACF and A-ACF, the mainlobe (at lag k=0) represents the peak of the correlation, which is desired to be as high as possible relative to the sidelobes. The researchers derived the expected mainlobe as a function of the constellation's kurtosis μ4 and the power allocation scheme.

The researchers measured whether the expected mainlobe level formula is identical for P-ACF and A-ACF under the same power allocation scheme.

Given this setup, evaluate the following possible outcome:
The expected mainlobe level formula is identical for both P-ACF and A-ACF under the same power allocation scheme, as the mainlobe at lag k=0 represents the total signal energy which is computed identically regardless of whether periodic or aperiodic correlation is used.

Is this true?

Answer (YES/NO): YES